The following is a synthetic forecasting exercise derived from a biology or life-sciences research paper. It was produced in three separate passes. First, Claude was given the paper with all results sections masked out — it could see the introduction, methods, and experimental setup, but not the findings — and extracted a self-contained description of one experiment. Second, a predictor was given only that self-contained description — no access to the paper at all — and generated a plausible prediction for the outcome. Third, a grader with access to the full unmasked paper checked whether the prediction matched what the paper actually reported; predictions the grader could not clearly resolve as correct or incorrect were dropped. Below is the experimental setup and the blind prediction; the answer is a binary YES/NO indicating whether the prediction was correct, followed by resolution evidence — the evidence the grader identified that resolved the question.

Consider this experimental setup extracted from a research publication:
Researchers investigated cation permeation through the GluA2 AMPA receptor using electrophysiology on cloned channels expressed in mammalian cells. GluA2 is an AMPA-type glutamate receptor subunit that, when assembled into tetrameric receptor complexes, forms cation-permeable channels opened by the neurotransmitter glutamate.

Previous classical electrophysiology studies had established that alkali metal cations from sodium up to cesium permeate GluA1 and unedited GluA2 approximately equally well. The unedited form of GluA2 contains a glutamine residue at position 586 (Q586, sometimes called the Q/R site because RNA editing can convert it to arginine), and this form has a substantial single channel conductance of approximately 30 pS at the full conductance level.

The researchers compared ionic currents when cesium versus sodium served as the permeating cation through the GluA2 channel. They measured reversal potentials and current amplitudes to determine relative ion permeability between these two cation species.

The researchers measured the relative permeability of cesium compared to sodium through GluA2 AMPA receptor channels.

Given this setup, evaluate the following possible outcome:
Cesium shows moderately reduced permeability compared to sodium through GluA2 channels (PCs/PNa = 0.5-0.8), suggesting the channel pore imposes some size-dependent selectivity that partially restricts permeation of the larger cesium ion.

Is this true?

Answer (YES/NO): NO